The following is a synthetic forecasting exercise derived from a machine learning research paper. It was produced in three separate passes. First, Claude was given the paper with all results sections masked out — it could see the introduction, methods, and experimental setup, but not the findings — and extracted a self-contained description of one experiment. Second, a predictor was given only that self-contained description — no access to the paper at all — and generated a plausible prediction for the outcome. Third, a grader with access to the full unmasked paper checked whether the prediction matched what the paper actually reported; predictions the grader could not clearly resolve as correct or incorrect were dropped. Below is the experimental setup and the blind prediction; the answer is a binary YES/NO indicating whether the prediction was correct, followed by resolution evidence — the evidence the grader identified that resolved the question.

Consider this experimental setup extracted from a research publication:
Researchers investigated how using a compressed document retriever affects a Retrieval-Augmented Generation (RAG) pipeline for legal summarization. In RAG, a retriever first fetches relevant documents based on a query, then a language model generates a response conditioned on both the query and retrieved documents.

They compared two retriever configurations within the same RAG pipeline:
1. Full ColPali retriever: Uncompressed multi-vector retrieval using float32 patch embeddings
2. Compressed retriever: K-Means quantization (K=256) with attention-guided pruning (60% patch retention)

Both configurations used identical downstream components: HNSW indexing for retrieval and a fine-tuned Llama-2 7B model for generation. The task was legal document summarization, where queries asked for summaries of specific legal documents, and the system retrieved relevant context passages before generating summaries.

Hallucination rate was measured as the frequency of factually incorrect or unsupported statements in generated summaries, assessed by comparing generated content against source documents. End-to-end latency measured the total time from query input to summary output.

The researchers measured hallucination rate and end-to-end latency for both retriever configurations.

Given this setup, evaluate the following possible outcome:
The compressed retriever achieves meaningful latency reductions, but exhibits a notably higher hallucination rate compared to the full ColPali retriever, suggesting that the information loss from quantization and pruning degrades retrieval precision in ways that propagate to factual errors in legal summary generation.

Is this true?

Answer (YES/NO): NO